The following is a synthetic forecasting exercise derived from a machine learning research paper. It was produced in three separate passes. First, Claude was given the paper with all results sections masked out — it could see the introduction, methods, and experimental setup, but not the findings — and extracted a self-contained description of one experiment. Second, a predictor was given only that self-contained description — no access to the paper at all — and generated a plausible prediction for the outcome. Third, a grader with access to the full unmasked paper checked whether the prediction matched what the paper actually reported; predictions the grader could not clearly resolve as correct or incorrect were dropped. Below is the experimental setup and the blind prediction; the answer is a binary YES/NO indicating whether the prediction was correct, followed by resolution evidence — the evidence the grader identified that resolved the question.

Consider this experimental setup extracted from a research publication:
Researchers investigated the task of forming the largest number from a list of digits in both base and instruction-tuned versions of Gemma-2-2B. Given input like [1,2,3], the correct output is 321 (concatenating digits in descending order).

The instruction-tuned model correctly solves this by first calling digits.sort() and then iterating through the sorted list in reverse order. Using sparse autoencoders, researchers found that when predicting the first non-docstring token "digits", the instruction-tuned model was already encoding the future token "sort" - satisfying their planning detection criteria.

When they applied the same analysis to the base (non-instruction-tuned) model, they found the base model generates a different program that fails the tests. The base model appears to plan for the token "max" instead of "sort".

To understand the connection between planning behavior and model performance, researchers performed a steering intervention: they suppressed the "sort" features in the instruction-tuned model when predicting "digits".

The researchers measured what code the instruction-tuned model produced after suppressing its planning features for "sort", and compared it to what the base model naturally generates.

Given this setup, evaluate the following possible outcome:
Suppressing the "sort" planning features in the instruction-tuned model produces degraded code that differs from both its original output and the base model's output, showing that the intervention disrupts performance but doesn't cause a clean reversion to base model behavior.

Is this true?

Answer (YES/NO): NO